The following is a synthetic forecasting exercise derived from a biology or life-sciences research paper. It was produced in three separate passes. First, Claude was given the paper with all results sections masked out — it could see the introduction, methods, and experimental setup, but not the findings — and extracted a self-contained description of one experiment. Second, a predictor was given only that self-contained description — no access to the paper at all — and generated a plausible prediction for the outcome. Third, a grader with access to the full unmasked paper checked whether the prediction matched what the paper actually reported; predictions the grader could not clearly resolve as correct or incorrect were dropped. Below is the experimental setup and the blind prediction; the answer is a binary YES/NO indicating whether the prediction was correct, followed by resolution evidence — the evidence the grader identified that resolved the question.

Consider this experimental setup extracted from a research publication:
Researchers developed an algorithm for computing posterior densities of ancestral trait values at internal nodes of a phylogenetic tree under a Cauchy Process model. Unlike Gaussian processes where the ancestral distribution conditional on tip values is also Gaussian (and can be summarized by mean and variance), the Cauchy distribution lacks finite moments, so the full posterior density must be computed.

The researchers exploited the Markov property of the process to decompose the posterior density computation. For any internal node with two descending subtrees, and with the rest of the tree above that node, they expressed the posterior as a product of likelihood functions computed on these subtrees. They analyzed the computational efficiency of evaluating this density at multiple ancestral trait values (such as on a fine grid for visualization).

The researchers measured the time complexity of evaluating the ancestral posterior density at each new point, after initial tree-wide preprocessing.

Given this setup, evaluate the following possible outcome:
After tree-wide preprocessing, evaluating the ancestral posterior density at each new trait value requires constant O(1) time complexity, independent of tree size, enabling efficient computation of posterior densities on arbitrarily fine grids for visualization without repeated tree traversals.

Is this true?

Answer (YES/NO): NO